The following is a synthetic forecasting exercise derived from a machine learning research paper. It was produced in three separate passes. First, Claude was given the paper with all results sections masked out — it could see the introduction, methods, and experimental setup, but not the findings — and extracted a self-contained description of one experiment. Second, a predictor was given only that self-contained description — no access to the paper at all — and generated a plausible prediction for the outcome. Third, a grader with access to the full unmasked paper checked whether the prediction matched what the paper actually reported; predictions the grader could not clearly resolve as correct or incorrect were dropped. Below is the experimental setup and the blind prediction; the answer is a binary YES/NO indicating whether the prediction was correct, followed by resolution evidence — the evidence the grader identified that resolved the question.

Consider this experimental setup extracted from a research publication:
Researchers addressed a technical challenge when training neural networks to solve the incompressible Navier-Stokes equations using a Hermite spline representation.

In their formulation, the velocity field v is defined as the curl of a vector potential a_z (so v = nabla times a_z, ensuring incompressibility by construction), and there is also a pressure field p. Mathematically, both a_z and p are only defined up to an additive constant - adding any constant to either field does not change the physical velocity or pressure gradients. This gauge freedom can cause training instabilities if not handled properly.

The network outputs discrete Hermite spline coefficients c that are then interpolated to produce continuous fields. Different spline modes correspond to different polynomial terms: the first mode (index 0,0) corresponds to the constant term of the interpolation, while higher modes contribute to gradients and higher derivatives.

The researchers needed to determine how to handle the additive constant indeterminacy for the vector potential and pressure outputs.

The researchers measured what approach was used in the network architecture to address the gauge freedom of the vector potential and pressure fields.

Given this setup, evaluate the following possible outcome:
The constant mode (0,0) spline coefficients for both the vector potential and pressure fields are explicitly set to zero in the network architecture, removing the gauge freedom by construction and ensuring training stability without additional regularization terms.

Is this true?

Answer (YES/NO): NO